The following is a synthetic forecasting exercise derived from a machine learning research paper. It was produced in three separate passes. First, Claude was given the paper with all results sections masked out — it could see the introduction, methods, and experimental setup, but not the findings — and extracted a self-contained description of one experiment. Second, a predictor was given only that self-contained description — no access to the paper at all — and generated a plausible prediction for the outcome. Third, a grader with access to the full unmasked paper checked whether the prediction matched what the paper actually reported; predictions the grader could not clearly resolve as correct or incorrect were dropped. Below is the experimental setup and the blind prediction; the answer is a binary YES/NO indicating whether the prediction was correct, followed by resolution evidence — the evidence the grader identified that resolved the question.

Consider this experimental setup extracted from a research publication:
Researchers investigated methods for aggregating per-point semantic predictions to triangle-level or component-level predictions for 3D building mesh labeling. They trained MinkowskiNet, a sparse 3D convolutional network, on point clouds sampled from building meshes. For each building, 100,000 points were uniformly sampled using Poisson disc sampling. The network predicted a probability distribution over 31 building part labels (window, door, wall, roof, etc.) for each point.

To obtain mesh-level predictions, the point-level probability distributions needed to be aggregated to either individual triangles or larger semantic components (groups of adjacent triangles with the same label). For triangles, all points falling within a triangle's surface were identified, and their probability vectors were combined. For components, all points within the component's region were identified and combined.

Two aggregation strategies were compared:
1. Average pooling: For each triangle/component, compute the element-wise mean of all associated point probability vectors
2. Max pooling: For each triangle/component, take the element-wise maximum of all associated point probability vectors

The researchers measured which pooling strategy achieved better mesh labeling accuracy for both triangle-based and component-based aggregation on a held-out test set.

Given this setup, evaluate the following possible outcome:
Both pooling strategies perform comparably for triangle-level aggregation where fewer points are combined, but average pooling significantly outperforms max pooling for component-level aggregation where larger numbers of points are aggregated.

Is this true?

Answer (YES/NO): YES